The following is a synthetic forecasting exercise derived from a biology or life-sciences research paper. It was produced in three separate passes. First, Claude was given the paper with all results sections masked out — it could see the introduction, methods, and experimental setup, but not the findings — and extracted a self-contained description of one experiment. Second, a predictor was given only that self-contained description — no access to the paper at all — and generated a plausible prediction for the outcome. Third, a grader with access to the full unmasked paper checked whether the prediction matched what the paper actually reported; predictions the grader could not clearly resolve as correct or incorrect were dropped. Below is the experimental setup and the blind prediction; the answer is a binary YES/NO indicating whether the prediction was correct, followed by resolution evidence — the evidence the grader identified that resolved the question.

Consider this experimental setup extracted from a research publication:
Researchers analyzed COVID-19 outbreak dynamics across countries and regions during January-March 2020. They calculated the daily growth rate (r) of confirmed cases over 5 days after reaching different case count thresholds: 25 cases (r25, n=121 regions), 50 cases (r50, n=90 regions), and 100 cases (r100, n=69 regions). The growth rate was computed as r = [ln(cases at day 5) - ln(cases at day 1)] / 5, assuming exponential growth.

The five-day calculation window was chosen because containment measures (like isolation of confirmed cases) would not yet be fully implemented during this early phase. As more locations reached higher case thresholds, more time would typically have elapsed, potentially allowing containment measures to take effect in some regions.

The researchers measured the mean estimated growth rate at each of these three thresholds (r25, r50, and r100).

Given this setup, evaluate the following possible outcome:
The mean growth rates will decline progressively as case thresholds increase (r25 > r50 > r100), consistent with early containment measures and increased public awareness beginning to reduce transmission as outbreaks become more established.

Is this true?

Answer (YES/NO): YES